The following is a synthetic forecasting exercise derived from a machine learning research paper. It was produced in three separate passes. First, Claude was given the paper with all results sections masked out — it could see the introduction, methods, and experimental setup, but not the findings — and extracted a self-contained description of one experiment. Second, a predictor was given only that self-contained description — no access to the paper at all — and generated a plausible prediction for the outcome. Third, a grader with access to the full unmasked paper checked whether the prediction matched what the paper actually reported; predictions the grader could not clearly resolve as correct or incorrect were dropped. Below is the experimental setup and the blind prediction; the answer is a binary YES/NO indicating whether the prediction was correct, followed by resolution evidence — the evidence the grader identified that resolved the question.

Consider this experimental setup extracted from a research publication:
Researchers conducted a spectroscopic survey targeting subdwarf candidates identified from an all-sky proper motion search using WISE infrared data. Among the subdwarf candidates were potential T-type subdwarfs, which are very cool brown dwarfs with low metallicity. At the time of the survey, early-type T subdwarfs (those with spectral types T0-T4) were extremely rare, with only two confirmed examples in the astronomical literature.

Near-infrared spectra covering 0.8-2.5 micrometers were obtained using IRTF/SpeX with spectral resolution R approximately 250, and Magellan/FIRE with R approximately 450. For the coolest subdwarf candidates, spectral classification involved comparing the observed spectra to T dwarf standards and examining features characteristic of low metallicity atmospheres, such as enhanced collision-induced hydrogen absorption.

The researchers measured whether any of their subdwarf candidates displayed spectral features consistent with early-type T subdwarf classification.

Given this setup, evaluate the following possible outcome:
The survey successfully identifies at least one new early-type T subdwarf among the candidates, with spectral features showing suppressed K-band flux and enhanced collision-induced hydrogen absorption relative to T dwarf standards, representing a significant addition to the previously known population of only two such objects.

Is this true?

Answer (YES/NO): YES